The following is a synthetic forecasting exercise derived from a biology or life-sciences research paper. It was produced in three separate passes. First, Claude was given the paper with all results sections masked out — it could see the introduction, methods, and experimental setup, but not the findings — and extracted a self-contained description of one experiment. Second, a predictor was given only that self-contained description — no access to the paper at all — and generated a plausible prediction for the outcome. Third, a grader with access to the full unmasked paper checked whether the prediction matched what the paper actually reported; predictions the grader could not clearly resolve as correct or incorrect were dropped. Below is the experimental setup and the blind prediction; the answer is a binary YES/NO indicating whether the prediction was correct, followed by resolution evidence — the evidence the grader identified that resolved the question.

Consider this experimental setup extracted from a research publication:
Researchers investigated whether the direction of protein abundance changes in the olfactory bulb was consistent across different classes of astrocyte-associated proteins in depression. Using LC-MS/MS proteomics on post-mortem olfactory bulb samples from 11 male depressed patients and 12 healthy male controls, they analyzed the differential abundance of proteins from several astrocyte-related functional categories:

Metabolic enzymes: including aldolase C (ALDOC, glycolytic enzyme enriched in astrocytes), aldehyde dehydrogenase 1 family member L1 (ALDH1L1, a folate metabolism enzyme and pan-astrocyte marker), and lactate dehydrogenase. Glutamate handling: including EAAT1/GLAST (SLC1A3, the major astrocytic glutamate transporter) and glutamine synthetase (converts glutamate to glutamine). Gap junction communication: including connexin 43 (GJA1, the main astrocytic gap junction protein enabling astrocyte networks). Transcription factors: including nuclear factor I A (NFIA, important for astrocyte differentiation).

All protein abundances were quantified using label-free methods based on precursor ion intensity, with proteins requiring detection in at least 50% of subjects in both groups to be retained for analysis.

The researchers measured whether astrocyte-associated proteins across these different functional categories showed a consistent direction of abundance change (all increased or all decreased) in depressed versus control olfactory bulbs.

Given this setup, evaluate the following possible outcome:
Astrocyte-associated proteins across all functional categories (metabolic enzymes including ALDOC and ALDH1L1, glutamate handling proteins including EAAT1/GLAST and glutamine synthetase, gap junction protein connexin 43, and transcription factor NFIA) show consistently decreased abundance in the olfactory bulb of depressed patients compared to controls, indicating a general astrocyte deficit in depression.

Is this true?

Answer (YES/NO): YES